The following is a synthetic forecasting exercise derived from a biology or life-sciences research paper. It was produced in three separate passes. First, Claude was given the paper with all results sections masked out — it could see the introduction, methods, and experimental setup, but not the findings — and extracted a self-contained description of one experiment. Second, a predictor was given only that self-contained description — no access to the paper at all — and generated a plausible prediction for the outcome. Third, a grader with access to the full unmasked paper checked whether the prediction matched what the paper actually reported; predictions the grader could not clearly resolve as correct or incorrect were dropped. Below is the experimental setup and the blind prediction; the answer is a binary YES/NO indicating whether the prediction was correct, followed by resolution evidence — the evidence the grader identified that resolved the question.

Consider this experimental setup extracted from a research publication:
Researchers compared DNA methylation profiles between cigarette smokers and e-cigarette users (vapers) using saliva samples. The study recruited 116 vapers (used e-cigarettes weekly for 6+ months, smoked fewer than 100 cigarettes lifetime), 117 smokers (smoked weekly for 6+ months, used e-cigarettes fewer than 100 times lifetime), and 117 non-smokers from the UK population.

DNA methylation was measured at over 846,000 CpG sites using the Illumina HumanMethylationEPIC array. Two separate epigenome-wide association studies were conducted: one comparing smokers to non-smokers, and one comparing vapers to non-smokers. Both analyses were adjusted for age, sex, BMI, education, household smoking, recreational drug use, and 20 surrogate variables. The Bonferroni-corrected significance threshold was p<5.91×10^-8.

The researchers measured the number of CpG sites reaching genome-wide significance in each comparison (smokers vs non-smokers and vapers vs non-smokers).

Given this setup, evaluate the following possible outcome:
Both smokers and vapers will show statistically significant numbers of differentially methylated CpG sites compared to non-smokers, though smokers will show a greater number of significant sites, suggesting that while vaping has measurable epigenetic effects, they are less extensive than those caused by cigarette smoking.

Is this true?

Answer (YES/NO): NO